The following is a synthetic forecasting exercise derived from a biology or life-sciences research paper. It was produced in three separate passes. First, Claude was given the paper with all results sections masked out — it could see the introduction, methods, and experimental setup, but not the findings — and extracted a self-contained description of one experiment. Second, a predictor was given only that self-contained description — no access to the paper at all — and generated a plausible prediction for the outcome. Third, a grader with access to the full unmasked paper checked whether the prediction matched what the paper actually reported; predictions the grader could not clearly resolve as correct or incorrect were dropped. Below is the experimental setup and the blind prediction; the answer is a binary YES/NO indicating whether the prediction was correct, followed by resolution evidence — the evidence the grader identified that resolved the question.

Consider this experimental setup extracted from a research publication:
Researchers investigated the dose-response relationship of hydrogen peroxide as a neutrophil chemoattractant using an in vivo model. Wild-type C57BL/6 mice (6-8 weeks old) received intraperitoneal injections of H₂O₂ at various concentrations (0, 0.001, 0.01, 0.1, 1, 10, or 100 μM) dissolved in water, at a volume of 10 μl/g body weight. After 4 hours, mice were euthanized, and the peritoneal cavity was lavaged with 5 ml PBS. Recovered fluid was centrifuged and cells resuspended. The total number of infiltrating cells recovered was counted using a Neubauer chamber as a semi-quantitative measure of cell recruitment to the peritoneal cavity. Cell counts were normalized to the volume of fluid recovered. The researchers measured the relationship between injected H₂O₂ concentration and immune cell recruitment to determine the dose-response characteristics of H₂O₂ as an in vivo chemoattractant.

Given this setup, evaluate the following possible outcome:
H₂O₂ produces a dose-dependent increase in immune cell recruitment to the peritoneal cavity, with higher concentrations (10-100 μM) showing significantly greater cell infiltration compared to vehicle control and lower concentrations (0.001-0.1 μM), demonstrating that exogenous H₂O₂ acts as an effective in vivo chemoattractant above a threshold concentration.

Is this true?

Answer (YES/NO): NO